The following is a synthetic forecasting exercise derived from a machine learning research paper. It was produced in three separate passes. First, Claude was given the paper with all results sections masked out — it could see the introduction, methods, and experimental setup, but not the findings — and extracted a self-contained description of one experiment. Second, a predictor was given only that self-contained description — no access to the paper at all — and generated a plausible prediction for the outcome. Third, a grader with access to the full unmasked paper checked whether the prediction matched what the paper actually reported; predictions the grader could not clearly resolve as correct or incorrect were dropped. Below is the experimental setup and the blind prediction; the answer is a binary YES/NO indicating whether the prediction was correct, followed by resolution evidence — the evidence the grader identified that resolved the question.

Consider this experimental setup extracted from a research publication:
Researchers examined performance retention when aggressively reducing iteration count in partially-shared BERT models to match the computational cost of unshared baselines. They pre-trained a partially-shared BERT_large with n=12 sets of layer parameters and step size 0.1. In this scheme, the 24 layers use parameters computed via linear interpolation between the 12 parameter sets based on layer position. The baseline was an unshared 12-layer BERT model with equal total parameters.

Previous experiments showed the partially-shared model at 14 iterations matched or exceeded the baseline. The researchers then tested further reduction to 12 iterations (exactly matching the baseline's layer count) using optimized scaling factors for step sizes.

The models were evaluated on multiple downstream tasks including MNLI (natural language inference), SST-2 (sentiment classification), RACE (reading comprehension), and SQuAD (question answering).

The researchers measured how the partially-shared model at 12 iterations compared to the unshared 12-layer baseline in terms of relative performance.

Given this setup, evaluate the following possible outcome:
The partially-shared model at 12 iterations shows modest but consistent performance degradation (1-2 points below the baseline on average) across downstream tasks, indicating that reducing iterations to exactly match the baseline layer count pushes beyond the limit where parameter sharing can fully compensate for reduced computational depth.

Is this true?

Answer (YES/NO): NO